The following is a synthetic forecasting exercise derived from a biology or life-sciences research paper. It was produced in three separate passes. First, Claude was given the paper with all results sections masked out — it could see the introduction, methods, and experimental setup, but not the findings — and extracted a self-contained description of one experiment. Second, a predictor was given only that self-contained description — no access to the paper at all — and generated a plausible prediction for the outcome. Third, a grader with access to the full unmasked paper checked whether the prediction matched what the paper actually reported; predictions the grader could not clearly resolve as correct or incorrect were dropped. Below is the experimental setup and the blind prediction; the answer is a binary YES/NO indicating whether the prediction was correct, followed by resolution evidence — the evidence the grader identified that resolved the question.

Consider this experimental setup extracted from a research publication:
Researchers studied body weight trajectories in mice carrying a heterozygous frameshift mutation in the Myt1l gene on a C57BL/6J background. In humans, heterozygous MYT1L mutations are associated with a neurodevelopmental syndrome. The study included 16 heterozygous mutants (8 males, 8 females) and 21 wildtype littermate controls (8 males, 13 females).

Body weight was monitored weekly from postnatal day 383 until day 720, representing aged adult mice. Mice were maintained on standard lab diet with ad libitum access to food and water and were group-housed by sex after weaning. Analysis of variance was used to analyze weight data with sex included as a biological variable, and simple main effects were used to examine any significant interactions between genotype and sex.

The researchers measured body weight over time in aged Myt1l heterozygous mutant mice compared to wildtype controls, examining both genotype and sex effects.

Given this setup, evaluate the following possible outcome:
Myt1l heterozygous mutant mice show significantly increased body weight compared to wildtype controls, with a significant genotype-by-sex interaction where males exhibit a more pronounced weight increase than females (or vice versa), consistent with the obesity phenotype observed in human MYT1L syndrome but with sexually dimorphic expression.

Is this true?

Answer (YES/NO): YES